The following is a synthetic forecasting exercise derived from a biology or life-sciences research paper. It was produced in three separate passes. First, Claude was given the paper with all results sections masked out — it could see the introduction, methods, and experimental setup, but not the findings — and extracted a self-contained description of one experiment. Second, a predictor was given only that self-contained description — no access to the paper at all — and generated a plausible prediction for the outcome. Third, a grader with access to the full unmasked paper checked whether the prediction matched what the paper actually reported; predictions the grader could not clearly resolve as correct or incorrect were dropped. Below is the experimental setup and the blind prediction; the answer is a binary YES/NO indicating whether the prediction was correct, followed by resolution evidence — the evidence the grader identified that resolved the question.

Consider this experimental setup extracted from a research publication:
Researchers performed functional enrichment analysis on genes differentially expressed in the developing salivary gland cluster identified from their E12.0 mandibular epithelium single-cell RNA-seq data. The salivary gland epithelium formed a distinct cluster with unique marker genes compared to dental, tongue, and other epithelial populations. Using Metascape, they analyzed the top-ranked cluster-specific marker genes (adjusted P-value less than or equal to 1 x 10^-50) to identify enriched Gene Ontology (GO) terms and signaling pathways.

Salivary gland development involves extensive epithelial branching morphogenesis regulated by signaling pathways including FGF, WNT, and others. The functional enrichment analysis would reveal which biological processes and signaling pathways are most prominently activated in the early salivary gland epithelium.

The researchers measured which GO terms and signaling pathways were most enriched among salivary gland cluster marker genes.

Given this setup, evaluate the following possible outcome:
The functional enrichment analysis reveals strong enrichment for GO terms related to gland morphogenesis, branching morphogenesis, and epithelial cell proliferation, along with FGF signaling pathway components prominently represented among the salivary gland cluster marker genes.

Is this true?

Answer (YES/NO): NO